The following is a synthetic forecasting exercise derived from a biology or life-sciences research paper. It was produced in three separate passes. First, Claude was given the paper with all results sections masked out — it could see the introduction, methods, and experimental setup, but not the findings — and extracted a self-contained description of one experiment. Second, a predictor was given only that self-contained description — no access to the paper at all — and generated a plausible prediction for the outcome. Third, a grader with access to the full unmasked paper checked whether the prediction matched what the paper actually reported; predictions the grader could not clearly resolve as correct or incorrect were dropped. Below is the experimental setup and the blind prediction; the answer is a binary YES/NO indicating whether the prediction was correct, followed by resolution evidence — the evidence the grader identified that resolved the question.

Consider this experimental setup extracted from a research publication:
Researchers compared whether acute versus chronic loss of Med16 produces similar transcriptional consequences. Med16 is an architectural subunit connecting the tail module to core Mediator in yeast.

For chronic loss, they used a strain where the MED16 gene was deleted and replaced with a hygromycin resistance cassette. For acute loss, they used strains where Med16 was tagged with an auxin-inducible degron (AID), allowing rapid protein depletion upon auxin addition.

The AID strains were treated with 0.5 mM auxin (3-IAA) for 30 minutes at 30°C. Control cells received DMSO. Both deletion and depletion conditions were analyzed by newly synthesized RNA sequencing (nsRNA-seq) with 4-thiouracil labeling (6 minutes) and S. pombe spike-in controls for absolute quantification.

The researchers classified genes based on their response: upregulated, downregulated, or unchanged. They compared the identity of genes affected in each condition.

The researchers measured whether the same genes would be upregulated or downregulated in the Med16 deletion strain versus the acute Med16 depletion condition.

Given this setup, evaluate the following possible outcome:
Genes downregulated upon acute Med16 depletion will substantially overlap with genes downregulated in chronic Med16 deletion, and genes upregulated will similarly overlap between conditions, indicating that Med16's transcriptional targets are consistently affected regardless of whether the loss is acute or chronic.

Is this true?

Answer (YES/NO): NO